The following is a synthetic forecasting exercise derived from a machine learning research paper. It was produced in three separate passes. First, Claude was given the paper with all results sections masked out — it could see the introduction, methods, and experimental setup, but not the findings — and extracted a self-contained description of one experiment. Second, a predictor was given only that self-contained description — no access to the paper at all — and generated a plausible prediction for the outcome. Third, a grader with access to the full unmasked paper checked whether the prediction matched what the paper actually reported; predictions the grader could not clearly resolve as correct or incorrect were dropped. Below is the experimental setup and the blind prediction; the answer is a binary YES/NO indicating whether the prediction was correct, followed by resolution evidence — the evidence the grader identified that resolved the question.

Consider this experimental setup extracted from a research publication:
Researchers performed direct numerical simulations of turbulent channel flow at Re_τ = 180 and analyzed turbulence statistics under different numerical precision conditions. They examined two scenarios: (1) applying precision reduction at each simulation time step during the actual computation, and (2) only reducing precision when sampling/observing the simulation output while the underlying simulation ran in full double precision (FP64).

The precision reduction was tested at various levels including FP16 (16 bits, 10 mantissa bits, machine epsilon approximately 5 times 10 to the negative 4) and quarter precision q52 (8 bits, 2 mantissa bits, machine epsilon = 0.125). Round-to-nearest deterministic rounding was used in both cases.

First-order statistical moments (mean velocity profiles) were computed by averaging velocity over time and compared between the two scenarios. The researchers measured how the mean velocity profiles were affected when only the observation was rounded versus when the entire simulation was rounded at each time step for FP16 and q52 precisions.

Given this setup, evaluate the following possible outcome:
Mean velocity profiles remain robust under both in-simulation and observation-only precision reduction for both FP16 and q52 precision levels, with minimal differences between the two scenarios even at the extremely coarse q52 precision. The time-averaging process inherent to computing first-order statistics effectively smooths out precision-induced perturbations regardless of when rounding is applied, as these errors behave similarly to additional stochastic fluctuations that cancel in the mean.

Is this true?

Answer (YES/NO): NO